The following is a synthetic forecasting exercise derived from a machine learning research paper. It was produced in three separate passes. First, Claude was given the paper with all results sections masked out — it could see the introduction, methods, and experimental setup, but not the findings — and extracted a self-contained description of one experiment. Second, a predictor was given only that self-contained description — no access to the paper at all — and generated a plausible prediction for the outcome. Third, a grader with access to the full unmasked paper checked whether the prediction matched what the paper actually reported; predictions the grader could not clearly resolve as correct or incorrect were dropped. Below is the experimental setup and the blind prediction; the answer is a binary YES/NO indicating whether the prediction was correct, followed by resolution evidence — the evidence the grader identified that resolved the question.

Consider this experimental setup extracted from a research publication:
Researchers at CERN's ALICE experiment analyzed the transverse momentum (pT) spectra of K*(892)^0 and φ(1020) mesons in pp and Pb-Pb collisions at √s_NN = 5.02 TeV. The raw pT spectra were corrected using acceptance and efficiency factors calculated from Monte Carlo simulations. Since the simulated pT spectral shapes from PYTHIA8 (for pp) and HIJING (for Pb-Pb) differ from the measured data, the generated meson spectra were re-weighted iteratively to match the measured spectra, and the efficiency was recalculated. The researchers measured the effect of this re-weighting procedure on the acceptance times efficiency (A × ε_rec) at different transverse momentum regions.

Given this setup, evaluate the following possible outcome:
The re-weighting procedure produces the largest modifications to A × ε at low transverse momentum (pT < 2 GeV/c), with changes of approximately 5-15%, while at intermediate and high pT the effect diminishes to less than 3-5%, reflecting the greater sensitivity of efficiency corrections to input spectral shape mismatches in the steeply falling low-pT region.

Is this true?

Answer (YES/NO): NO